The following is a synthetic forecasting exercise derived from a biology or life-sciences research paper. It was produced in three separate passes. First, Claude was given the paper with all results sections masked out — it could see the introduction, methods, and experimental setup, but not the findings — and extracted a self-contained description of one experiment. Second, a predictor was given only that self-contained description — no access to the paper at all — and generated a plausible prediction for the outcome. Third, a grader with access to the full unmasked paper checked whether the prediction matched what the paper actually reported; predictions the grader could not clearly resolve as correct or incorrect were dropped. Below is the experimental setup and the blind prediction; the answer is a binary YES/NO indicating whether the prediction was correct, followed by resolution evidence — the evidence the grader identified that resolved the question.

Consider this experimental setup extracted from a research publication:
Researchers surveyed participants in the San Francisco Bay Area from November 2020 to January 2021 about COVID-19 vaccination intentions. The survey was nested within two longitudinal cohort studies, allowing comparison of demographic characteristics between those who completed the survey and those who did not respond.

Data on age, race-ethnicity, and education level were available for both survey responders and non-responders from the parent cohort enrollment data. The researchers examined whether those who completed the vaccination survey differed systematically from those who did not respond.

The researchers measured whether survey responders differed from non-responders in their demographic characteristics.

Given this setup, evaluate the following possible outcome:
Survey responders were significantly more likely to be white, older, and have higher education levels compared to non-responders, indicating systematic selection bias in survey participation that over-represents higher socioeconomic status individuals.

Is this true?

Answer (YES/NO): YES